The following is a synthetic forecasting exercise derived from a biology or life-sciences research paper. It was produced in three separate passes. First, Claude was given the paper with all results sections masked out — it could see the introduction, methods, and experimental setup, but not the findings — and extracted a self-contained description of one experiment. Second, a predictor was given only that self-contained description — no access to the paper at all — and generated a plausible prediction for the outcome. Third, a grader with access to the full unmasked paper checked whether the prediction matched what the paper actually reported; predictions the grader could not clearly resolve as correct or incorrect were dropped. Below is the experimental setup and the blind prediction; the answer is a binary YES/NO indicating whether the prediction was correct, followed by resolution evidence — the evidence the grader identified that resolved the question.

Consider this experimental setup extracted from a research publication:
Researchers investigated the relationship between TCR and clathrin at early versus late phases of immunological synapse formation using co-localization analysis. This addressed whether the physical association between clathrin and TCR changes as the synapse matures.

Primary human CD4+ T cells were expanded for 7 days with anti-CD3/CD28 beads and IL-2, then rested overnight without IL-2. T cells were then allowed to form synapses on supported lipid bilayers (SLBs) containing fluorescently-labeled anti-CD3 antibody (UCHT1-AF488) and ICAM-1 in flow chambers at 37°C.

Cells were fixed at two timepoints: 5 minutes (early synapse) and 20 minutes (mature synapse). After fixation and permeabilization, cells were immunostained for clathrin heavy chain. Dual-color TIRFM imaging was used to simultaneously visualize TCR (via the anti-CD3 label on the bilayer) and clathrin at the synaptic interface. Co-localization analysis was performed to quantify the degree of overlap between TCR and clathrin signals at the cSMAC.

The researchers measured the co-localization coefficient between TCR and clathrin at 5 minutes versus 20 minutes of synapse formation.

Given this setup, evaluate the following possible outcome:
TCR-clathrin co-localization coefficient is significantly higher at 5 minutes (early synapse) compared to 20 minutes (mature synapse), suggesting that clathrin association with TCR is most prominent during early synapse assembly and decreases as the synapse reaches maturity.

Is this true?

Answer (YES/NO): YES